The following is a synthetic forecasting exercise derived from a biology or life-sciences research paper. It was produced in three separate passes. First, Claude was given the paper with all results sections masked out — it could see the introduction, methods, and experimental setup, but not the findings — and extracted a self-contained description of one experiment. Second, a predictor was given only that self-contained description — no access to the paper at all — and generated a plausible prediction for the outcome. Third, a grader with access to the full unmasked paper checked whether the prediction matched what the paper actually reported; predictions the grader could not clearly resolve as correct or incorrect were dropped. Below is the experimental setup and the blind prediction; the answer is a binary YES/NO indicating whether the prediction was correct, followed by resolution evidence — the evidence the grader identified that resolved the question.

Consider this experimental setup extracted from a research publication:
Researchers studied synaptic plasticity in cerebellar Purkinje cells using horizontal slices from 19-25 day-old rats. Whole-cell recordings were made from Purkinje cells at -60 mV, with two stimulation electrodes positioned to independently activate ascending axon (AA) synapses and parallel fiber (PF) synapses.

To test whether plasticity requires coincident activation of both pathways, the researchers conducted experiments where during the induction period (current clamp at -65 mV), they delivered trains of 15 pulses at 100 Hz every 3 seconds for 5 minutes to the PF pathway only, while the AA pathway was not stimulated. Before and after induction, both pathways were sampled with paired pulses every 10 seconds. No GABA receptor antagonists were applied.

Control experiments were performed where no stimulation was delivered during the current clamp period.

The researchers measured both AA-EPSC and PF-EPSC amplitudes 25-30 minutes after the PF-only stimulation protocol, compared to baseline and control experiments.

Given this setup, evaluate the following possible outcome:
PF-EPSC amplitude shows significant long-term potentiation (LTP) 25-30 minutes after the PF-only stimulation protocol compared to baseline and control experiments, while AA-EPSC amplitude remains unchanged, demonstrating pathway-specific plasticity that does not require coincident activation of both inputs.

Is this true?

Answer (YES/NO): NO